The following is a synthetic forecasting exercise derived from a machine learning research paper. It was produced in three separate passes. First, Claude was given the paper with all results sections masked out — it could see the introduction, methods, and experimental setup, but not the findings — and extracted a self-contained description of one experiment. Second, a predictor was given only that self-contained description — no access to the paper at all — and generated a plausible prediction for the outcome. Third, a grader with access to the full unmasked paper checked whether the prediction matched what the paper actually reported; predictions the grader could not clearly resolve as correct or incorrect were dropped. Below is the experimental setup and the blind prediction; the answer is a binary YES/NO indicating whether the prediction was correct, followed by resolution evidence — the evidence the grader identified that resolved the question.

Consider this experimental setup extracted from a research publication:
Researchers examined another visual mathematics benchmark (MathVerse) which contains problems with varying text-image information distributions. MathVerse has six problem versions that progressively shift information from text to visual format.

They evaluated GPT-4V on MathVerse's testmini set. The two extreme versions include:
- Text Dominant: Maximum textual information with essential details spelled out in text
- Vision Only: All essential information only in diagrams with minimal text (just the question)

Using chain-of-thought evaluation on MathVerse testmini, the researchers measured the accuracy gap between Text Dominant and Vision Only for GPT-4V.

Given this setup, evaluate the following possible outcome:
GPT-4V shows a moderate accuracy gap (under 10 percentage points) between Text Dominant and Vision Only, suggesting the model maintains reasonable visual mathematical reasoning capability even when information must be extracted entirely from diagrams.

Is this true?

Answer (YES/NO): NO